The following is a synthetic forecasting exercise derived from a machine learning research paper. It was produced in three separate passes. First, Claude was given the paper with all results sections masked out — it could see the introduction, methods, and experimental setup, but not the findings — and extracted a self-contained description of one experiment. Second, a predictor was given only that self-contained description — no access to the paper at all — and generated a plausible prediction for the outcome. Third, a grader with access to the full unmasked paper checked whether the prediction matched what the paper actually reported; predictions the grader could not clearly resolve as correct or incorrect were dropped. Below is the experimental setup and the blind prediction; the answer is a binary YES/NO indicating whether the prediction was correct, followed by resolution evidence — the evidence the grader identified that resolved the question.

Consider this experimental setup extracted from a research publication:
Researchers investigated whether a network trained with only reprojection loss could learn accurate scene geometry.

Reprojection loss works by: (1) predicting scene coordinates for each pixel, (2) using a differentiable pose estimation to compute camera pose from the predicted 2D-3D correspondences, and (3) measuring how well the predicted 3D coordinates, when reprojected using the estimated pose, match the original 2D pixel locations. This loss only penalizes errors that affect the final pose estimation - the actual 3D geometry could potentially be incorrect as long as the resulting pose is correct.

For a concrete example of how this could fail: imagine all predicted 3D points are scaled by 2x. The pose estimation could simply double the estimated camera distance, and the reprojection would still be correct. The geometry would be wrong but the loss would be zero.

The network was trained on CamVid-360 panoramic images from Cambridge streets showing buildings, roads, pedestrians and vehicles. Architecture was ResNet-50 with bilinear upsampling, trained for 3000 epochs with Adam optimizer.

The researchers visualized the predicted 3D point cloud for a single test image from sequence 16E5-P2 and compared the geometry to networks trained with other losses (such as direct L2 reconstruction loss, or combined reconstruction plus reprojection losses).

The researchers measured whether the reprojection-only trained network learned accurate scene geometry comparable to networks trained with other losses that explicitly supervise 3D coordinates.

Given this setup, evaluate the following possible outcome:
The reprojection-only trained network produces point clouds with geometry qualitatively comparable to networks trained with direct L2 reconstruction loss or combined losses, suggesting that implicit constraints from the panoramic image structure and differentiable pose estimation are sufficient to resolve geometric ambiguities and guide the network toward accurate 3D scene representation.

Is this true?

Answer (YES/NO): NO